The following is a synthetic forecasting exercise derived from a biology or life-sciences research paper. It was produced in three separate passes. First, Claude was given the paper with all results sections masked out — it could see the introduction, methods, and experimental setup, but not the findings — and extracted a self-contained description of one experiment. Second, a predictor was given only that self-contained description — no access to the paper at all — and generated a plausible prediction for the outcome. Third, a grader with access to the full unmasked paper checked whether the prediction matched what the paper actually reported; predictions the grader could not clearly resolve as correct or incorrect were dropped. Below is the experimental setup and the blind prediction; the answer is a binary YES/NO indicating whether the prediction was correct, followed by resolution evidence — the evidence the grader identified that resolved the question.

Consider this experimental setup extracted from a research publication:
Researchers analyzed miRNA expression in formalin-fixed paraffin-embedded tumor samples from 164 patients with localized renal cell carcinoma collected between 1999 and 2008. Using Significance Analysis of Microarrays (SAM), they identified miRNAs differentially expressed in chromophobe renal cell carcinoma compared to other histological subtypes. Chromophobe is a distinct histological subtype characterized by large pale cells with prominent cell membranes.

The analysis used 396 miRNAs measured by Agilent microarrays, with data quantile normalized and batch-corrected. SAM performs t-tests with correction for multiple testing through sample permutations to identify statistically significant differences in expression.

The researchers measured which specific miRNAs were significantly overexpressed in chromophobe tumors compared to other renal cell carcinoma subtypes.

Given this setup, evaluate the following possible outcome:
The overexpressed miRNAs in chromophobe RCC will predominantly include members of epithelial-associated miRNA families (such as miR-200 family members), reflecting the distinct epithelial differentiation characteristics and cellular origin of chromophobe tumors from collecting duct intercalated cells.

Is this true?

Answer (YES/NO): NO